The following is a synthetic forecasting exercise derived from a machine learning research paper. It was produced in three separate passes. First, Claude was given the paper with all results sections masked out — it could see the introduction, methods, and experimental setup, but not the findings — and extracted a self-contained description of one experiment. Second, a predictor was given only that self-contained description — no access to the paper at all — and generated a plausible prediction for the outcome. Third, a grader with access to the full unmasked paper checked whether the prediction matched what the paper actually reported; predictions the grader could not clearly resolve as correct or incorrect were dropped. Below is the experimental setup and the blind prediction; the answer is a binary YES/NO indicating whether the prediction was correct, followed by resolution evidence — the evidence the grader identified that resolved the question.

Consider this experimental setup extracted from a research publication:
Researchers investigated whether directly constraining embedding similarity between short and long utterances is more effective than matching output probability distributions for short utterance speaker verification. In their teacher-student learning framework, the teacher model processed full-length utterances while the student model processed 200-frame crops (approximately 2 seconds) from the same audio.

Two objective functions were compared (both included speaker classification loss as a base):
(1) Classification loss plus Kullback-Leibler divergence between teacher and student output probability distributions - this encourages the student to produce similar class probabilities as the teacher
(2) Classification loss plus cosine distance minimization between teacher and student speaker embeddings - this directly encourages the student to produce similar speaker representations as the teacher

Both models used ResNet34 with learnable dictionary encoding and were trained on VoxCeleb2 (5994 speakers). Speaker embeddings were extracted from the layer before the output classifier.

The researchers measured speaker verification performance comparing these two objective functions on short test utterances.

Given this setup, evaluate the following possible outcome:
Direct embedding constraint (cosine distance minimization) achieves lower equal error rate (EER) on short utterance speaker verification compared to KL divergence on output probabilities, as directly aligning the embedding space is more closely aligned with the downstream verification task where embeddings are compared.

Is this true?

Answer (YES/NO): YES